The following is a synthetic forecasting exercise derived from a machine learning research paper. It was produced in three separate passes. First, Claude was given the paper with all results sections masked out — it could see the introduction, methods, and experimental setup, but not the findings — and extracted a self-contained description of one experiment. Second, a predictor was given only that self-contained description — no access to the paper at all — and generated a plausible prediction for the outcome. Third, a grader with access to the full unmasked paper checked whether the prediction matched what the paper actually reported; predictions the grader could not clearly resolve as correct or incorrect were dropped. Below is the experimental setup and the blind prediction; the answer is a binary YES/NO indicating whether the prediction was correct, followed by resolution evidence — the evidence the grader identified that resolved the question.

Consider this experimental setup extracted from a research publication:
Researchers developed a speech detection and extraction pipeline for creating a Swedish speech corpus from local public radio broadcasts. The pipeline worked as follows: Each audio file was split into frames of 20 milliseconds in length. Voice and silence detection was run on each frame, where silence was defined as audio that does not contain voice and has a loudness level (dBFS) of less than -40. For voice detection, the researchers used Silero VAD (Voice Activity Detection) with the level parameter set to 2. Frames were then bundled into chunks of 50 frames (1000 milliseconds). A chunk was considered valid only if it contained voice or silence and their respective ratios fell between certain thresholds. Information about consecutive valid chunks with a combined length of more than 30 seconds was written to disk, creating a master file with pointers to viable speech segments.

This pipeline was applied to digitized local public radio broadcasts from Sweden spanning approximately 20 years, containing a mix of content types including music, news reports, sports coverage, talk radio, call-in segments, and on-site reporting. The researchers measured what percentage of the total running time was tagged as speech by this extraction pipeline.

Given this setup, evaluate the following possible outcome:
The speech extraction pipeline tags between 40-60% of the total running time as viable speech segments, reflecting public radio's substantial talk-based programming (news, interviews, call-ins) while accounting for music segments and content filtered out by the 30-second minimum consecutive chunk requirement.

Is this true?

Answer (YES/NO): YES